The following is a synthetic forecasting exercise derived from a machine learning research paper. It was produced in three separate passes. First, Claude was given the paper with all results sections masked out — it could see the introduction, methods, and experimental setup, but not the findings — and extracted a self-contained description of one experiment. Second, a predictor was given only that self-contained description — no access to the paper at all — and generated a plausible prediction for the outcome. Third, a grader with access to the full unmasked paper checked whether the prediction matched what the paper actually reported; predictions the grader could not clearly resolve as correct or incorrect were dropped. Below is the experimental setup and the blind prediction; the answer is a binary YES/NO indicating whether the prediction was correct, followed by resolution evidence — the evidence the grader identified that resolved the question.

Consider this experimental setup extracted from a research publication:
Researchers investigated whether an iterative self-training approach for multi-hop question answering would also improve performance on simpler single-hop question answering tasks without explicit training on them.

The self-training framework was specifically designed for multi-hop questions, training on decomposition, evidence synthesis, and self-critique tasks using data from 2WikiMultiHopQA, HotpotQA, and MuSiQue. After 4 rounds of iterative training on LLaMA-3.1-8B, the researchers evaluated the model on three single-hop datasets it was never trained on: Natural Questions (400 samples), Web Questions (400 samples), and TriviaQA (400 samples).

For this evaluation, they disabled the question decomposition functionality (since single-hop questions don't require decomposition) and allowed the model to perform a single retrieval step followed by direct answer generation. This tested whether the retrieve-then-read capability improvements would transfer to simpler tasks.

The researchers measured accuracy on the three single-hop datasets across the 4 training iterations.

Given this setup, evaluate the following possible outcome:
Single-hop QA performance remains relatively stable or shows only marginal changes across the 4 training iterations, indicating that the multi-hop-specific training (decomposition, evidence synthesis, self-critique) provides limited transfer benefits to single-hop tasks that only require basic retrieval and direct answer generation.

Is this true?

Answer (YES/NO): NO